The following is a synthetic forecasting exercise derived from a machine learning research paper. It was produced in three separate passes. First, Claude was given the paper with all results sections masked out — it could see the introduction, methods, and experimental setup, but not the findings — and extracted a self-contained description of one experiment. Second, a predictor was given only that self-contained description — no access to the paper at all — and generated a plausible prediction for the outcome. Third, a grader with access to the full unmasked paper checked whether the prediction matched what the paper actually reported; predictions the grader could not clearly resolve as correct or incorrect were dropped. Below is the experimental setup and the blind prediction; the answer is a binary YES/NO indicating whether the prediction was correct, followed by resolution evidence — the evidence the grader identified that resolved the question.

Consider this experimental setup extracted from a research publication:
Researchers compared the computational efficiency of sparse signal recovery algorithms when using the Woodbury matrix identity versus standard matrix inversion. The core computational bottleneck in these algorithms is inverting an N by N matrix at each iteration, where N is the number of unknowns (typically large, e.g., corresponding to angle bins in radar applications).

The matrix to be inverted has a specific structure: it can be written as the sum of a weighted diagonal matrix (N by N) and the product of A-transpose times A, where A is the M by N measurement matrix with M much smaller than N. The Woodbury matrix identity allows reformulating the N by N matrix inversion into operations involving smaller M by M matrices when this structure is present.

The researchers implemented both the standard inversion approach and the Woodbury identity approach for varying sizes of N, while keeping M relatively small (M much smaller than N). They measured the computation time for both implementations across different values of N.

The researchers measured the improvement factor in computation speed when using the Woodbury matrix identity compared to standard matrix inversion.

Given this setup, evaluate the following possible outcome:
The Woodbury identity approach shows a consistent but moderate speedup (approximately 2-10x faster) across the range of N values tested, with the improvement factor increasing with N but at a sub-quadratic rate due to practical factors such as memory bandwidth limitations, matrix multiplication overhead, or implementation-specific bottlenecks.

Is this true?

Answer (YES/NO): NO